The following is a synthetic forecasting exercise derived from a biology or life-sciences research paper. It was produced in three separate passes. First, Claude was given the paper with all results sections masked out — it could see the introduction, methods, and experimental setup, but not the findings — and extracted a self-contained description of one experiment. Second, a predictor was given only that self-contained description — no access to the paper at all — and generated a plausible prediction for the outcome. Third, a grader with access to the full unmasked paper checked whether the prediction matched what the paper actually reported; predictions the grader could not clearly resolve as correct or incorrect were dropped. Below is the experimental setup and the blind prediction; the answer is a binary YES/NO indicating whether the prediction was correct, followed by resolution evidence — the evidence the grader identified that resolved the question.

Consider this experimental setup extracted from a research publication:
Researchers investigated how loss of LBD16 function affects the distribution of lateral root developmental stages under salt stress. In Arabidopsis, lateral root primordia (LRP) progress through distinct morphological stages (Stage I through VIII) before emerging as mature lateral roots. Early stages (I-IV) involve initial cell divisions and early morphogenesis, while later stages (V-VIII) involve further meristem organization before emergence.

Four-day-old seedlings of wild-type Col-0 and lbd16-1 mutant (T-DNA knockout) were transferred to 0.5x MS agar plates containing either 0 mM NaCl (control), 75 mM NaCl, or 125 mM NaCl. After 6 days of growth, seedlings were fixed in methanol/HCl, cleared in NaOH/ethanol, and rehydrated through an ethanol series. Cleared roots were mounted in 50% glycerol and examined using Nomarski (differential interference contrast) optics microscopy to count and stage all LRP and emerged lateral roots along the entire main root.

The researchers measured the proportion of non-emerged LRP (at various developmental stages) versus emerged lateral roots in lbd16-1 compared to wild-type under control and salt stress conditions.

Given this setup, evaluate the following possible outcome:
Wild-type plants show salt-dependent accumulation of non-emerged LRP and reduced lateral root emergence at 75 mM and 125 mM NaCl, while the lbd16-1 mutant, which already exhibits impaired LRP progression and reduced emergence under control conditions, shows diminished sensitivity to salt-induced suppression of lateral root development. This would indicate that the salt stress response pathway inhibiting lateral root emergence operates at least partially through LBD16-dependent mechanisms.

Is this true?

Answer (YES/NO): NO